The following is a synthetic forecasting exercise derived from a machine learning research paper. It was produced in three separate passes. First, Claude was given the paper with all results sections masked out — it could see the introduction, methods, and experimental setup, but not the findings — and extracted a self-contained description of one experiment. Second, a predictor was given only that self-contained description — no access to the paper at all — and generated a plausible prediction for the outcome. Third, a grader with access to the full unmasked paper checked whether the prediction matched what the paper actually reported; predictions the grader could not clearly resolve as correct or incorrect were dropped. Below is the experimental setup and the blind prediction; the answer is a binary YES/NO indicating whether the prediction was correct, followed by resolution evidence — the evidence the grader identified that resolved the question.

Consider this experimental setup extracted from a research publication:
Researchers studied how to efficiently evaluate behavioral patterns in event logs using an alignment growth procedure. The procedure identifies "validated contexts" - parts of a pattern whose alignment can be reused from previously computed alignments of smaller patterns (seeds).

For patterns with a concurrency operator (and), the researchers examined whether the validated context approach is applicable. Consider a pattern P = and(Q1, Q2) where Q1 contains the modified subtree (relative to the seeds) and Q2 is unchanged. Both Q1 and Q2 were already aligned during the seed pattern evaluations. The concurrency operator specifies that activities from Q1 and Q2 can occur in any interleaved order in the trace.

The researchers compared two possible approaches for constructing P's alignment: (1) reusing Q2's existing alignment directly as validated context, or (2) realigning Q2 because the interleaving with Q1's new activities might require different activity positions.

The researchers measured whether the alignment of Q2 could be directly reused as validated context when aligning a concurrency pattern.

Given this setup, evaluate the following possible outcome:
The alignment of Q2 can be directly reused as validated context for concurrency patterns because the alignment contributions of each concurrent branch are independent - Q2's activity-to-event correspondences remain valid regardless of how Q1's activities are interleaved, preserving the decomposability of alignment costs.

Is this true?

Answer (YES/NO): YES